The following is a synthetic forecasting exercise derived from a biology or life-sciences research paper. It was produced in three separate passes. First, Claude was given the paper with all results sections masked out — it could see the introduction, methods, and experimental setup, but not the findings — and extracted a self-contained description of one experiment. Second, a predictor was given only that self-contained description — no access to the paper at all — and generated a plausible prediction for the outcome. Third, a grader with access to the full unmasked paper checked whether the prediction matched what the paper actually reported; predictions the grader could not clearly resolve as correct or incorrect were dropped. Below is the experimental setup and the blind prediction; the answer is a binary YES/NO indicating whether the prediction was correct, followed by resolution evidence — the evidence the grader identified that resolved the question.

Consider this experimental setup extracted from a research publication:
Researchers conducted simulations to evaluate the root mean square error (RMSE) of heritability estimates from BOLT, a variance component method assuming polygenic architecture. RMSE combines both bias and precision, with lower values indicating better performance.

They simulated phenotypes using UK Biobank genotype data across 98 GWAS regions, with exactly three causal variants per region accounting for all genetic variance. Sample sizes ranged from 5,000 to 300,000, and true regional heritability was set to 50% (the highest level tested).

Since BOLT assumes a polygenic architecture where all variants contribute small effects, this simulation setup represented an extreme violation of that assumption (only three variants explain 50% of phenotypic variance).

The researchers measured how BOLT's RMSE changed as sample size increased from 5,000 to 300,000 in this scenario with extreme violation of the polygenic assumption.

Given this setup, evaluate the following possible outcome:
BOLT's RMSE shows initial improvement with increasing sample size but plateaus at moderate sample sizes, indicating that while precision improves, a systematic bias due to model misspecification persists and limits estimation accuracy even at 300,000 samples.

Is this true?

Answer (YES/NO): NO